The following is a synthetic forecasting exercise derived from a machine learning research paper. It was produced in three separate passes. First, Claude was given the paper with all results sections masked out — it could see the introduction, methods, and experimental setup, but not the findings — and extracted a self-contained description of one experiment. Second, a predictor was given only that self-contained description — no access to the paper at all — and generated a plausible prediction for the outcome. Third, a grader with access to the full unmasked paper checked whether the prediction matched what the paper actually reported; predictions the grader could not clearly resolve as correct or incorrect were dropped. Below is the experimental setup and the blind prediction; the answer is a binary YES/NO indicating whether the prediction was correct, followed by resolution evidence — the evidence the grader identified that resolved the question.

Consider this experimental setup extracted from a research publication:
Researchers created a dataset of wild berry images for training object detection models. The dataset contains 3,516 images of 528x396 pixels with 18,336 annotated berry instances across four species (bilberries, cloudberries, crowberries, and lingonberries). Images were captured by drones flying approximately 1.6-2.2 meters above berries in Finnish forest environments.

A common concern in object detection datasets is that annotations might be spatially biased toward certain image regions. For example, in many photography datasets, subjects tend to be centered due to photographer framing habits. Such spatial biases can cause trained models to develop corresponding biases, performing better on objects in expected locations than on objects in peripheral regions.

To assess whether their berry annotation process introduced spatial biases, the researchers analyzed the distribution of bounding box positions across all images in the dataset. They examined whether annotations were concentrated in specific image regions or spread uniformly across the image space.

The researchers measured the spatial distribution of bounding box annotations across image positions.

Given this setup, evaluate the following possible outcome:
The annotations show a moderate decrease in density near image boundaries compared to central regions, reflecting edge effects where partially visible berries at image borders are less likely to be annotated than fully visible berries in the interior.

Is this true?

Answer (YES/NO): NO